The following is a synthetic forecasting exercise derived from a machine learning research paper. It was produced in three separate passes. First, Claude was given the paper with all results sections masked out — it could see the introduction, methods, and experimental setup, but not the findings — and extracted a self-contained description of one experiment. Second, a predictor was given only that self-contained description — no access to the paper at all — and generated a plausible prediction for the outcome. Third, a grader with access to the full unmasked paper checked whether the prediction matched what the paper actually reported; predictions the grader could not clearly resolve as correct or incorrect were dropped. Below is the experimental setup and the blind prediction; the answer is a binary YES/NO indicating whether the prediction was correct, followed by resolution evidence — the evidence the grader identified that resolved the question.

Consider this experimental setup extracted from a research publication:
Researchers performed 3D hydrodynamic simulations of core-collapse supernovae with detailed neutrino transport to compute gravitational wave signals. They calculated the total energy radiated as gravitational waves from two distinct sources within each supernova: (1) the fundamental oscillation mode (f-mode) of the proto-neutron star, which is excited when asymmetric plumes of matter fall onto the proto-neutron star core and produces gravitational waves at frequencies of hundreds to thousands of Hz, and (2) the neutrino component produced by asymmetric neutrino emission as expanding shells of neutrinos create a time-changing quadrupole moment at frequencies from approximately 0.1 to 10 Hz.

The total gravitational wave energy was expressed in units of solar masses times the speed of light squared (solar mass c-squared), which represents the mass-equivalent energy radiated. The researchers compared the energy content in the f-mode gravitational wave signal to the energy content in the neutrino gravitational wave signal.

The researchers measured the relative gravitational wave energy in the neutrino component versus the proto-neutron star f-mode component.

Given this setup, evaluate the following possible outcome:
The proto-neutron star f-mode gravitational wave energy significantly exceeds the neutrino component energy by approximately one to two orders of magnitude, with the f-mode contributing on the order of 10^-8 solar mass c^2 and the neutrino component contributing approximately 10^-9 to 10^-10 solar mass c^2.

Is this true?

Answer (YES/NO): NO